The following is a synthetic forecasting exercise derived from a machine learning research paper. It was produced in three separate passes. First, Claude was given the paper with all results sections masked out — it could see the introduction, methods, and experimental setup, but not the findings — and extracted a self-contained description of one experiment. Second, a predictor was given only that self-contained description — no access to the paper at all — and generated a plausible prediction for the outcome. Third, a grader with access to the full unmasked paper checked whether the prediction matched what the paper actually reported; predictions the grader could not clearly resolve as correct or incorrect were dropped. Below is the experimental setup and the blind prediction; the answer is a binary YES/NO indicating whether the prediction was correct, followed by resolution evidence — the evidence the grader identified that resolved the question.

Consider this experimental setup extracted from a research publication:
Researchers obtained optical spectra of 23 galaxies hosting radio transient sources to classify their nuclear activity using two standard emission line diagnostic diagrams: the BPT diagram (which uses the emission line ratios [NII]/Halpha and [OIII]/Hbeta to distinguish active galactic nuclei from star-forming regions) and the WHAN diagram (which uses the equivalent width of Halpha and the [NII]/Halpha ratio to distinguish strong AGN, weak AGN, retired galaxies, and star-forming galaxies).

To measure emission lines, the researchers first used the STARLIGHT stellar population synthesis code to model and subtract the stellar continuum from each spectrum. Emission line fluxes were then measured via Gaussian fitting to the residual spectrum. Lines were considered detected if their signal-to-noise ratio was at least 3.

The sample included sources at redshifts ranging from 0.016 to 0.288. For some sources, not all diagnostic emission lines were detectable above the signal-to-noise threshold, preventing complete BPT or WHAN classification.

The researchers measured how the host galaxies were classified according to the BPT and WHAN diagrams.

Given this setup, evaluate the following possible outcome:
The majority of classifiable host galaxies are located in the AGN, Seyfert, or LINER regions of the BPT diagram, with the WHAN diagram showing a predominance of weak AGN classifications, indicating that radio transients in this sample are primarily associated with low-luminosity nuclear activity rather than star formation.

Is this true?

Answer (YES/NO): NO